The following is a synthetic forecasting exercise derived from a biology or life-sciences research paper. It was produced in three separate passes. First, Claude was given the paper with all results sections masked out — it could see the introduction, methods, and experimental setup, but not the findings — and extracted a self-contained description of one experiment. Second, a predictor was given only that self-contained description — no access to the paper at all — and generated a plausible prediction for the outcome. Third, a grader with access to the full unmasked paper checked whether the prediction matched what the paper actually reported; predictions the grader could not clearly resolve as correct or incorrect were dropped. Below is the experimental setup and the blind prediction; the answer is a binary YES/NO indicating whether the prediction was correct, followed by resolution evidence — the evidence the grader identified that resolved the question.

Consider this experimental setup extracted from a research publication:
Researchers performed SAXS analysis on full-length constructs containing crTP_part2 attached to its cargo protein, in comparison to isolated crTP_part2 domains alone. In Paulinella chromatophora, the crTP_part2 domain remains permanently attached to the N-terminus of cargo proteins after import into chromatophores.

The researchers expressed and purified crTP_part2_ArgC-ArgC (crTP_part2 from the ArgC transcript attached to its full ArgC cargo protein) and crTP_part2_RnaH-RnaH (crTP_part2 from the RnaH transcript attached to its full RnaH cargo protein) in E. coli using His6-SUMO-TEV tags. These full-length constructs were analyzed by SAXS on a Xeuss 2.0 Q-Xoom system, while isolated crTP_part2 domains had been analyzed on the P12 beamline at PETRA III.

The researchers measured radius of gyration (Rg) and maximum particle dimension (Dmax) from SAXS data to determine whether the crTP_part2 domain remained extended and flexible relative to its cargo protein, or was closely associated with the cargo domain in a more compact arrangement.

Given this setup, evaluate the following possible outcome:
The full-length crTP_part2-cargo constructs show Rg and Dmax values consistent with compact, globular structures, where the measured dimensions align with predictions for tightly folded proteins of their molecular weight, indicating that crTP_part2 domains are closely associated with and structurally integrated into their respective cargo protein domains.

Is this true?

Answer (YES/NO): NO